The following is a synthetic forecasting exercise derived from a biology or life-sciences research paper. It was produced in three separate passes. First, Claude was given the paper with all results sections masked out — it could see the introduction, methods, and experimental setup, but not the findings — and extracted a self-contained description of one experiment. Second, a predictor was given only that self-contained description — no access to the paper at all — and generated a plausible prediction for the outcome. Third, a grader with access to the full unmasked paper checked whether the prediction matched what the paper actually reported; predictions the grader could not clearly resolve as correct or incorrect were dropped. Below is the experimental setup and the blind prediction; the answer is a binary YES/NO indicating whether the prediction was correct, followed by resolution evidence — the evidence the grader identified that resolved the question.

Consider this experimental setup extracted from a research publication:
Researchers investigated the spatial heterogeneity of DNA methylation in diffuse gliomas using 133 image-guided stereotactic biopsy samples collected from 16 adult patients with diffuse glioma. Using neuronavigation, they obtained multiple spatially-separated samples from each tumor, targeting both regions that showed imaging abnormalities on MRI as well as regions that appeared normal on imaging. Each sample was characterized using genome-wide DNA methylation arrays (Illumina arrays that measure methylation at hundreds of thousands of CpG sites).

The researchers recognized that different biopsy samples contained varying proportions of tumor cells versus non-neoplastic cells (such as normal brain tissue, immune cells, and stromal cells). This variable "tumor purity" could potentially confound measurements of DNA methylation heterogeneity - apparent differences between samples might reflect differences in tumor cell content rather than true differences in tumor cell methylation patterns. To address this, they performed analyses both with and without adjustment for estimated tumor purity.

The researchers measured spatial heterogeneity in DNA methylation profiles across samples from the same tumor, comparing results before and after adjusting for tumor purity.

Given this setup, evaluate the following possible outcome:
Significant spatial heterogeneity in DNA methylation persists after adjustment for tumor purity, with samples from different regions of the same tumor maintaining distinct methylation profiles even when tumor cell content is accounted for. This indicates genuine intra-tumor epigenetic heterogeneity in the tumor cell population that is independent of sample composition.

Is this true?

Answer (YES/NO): NO